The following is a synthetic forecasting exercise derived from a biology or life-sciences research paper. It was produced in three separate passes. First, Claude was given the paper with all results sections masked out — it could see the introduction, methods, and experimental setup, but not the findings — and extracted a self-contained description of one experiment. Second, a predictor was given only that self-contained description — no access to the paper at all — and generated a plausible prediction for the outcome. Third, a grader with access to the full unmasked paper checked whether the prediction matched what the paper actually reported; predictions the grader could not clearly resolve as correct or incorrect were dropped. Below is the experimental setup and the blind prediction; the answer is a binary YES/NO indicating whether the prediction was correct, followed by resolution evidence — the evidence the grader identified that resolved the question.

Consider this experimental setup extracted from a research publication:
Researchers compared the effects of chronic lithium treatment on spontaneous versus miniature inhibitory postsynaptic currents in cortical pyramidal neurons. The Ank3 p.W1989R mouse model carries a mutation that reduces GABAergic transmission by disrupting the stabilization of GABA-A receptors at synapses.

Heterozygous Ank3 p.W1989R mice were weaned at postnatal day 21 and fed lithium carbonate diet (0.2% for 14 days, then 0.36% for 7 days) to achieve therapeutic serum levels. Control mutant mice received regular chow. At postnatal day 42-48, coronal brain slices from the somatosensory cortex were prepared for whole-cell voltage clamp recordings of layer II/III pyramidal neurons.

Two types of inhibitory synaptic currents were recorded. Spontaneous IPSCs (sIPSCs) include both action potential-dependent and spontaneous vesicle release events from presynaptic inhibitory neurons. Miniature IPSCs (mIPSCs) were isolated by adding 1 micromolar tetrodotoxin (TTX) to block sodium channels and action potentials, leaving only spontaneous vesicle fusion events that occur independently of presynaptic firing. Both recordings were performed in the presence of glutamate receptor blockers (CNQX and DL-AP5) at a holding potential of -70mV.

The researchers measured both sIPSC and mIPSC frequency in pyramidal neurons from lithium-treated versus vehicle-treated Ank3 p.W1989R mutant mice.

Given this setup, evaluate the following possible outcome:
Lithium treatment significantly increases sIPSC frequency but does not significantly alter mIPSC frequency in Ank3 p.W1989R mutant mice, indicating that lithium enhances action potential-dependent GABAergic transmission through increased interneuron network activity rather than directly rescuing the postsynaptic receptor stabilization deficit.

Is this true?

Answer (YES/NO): YES